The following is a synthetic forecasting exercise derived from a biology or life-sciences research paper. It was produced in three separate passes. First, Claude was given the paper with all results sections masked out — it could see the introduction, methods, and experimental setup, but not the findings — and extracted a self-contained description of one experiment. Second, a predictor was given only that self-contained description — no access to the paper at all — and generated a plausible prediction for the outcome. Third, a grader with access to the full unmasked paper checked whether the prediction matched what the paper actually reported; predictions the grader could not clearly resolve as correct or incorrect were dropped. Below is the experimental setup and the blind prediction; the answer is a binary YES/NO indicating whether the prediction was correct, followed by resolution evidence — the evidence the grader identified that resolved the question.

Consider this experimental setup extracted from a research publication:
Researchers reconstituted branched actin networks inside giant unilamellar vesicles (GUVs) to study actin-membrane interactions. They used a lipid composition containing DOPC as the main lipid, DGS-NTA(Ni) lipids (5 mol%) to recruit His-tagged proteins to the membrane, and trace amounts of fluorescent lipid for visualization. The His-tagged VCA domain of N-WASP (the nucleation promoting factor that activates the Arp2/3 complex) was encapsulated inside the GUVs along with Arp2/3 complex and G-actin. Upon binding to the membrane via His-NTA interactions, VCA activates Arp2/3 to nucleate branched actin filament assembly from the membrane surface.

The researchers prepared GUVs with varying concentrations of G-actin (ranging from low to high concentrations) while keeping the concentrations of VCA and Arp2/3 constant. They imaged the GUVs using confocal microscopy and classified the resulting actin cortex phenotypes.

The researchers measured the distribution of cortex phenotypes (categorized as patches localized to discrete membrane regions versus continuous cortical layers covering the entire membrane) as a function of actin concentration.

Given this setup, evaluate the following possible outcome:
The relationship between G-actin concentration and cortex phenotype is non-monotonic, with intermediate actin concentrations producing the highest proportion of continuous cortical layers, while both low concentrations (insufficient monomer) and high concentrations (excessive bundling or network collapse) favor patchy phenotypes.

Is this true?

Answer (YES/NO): NO